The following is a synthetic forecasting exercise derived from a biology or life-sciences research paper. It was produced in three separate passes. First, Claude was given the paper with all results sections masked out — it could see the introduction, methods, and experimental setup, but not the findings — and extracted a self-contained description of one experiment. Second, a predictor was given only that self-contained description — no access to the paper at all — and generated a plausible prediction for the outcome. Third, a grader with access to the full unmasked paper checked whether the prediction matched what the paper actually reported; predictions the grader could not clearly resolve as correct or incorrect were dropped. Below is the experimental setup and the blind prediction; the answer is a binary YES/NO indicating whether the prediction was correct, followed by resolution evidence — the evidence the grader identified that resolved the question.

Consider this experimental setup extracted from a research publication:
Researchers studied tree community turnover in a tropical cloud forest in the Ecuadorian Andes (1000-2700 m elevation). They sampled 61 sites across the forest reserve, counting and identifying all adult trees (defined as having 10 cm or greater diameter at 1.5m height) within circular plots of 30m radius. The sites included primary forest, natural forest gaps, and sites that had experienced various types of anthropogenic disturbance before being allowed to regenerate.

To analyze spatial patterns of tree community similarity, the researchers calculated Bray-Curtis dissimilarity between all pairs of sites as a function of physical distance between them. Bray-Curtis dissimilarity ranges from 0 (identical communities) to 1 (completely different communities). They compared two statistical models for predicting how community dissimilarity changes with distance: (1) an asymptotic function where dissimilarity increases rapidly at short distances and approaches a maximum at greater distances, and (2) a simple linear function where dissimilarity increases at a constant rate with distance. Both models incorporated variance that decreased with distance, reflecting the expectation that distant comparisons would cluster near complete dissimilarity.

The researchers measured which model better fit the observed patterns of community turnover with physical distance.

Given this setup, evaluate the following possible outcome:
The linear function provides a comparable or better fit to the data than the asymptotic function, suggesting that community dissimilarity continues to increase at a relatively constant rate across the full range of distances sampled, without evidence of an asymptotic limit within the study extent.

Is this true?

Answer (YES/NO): NO